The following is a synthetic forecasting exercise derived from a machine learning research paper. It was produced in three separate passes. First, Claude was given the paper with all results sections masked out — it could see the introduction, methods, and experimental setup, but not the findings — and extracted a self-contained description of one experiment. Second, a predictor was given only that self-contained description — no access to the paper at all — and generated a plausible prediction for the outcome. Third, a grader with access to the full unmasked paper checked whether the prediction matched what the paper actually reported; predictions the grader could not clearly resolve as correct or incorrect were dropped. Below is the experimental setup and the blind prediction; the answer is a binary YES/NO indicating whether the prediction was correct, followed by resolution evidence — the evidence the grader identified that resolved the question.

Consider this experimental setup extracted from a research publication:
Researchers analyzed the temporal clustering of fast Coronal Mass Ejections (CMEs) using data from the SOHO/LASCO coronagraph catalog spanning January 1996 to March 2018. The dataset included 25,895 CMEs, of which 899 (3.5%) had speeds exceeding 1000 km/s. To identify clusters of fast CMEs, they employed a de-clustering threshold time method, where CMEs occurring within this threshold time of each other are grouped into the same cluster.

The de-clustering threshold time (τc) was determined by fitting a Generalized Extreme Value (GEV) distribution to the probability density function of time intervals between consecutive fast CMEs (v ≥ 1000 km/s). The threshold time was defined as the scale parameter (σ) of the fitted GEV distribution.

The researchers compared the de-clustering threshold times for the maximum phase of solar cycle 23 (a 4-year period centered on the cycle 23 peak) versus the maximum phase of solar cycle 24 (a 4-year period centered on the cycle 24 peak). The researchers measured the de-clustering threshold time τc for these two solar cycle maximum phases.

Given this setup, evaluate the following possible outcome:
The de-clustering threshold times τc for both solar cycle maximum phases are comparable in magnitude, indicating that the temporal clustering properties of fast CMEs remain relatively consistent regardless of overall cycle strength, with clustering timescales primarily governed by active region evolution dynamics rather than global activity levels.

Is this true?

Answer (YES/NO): YES